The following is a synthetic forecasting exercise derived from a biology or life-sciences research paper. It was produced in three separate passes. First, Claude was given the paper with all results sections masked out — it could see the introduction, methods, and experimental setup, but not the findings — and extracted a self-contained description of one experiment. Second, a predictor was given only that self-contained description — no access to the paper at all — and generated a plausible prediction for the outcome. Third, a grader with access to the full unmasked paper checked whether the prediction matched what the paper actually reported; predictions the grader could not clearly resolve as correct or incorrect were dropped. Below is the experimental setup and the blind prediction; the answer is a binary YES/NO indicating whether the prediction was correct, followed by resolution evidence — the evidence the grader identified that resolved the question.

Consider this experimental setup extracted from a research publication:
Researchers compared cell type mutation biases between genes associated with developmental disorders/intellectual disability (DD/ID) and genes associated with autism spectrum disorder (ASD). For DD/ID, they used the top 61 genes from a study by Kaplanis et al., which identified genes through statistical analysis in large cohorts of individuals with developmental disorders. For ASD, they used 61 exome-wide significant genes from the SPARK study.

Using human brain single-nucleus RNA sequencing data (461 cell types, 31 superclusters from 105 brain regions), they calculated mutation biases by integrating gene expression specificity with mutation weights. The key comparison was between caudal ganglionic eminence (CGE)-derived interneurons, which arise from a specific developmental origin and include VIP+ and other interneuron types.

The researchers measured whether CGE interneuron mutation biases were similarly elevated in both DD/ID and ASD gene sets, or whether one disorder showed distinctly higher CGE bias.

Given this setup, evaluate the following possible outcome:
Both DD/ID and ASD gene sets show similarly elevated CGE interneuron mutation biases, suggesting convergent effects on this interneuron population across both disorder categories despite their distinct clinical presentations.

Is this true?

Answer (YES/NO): NO